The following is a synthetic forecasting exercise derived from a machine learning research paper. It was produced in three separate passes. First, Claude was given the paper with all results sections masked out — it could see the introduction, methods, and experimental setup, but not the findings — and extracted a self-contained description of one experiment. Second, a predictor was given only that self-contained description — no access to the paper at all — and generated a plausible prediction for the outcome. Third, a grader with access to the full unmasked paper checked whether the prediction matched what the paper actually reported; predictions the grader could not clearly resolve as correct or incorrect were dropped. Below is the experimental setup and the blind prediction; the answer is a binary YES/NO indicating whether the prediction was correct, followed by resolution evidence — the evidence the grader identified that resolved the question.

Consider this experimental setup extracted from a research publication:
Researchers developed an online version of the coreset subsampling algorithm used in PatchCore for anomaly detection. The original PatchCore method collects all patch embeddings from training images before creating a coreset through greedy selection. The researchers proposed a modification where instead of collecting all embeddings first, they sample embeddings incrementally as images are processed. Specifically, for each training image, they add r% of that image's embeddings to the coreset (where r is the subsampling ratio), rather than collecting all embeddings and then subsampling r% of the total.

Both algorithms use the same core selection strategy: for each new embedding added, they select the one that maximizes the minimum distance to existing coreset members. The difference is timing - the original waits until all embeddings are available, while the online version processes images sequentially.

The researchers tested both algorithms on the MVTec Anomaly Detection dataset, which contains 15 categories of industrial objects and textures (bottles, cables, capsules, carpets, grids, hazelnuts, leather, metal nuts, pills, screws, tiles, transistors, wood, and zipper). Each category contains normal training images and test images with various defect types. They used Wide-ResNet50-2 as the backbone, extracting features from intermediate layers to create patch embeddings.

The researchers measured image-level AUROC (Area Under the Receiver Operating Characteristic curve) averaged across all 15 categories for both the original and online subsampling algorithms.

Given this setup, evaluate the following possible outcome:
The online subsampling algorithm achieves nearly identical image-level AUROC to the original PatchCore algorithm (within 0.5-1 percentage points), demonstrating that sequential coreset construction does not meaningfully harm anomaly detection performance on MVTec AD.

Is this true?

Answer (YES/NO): YES